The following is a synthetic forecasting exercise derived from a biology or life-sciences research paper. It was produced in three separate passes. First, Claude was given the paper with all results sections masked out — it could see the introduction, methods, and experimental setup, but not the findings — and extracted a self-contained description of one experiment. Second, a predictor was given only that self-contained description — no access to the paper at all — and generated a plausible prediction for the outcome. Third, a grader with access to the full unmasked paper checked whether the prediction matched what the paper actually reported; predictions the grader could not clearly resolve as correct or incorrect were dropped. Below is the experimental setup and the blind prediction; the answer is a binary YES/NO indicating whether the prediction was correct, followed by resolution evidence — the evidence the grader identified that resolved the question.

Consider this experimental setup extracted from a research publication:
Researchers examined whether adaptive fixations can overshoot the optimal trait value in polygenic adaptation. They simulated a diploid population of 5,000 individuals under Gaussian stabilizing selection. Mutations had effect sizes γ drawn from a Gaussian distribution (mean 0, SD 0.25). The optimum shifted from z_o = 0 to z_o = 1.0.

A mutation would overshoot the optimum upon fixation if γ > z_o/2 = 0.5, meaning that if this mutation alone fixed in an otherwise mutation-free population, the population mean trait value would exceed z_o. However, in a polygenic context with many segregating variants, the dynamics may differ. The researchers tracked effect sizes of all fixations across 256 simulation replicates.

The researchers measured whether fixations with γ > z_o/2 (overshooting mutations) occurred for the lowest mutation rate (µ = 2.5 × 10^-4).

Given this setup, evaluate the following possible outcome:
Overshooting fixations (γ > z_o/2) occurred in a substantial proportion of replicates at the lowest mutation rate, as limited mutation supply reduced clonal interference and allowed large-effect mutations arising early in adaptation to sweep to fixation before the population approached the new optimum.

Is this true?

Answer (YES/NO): NO